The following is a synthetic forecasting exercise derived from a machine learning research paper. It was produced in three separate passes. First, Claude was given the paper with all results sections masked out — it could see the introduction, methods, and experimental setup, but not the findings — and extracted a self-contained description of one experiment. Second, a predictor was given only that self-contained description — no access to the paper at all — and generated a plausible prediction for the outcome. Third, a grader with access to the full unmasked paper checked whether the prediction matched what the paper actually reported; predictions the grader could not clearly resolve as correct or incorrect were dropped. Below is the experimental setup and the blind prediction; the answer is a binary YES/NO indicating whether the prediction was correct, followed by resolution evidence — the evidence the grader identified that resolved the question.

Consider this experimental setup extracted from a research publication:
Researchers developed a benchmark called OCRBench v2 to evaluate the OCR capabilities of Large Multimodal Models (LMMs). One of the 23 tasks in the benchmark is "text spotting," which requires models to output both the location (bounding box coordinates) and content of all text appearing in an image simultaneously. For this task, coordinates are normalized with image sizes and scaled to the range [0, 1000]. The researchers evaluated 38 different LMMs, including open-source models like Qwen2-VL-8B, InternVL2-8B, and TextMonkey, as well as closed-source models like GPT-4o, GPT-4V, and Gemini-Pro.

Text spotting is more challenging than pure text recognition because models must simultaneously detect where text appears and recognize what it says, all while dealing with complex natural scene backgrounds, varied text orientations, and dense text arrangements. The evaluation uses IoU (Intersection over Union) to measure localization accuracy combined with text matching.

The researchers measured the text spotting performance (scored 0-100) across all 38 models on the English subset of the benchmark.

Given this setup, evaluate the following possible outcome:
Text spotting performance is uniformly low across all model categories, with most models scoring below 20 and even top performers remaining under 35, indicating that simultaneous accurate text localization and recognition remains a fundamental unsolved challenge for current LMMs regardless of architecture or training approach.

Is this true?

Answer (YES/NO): YES